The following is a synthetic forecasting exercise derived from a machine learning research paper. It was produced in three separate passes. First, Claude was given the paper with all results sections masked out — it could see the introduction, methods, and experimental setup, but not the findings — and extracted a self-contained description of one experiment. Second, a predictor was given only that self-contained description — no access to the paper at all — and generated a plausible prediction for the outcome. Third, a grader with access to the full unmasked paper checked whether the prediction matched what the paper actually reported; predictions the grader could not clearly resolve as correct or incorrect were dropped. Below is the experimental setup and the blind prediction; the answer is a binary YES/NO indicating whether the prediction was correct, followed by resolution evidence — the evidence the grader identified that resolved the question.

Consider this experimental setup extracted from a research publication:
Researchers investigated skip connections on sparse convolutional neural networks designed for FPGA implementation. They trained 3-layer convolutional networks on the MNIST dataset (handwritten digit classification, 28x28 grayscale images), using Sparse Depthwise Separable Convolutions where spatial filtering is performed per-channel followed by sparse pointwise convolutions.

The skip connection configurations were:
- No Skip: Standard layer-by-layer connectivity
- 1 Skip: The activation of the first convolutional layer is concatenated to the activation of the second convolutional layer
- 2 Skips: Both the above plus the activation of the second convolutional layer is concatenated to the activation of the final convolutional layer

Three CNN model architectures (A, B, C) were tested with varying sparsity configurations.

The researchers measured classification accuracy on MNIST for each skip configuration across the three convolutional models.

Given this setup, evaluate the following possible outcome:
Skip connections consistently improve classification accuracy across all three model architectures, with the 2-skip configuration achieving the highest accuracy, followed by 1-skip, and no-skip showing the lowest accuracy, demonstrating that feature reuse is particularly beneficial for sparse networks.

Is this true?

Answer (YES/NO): NO